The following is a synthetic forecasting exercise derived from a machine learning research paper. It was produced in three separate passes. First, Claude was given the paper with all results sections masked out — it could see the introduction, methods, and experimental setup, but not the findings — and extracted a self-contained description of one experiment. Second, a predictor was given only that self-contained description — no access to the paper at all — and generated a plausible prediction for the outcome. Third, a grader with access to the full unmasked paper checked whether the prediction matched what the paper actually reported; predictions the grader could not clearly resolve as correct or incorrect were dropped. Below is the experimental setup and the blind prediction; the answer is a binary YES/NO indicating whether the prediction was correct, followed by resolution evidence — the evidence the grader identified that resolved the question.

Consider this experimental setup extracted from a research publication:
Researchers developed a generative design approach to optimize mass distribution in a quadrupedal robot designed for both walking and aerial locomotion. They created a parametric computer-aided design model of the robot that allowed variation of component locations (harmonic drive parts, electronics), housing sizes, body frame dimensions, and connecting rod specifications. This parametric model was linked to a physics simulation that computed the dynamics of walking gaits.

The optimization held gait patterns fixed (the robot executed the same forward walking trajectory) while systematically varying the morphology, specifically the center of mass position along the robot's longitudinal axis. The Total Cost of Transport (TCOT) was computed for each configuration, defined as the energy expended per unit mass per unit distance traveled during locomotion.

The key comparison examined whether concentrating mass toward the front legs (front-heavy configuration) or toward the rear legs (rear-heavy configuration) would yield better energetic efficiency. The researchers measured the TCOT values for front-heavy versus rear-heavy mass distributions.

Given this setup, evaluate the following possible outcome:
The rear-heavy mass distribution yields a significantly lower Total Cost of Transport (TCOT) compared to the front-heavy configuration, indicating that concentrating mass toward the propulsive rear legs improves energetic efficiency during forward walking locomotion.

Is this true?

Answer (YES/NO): NO